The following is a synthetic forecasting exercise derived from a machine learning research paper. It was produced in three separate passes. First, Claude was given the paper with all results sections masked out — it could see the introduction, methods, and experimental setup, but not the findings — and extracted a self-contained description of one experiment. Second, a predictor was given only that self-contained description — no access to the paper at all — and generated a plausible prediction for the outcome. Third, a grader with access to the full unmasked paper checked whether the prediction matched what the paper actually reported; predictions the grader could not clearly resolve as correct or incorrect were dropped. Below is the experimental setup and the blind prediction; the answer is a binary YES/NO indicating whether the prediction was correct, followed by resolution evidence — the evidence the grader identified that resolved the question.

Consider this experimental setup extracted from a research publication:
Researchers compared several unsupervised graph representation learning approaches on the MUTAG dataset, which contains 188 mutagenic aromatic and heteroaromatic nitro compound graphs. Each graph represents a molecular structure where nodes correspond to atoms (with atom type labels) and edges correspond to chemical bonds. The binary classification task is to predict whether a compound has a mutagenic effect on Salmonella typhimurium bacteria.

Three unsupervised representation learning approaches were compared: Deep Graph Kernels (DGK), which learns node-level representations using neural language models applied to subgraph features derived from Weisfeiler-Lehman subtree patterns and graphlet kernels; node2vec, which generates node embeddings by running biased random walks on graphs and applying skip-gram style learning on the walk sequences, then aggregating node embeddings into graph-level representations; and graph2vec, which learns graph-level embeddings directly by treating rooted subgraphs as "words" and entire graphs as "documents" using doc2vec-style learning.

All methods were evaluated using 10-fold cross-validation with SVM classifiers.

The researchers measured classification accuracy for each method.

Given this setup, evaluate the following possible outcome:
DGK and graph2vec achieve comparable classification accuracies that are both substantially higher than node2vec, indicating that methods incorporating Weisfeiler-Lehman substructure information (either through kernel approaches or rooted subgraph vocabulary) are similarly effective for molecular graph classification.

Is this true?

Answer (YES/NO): NO